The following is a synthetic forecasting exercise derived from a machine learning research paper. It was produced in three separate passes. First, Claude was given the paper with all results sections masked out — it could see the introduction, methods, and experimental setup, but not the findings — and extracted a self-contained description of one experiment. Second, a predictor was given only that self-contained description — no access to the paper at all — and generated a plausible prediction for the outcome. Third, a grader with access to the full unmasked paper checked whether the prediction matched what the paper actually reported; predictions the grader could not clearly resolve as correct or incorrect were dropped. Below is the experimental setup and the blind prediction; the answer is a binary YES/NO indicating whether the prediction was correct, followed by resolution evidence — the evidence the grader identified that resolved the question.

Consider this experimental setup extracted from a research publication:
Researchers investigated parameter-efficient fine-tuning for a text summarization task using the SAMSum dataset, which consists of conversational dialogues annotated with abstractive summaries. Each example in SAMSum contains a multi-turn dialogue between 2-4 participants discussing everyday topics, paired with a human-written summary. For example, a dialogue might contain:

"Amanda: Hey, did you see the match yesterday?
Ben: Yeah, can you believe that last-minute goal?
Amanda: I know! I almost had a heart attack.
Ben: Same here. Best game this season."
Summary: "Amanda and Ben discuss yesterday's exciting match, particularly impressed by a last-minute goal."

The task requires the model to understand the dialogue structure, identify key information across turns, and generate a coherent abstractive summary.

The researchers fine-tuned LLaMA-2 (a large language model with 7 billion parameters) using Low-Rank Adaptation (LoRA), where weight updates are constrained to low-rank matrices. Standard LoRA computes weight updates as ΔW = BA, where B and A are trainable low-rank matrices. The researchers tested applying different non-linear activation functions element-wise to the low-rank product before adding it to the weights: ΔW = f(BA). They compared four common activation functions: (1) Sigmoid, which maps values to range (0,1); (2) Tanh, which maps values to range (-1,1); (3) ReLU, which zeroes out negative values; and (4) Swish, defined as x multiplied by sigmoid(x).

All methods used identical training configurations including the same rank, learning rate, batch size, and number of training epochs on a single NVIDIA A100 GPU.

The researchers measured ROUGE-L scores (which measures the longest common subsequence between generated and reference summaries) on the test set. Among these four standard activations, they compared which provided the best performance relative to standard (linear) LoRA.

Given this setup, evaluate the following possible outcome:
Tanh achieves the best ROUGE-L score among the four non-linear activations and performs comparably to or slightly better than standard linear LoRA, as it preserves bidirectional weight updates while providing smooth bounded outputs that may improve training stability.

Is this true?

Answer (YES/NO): NO